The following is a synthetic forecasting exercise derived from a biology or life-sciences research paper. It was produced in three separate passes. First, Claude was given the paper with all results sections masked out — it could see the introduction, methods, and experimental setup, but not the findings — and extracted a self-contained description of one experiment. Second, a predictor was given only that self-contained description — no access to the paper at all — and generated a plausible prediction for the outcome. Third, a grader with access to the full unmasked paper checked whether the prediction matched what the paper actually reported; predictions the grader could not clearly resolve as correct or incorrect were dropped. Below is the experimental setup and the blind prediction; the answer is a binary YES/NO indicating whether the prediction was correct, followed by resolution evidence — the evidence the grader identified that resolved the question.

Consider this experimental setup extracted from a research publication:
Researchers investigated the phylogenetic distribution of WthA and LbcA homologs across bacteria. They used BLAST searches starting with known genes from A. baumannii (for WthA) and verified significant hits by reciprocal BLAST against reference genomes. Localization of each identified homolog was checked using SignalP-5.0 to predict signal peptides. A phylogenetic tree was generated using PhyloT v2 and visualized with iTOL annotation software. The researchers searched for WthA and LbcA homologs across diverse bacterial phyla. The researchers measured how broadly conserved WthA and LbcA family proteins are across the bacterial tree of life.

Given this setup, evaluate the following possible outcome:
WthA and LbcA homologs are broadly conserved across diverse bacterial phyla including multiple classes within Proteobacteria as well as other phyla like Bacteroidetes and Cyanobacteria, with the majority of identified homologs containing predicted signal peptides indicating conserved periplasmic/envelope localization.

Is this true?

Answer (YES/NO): NO